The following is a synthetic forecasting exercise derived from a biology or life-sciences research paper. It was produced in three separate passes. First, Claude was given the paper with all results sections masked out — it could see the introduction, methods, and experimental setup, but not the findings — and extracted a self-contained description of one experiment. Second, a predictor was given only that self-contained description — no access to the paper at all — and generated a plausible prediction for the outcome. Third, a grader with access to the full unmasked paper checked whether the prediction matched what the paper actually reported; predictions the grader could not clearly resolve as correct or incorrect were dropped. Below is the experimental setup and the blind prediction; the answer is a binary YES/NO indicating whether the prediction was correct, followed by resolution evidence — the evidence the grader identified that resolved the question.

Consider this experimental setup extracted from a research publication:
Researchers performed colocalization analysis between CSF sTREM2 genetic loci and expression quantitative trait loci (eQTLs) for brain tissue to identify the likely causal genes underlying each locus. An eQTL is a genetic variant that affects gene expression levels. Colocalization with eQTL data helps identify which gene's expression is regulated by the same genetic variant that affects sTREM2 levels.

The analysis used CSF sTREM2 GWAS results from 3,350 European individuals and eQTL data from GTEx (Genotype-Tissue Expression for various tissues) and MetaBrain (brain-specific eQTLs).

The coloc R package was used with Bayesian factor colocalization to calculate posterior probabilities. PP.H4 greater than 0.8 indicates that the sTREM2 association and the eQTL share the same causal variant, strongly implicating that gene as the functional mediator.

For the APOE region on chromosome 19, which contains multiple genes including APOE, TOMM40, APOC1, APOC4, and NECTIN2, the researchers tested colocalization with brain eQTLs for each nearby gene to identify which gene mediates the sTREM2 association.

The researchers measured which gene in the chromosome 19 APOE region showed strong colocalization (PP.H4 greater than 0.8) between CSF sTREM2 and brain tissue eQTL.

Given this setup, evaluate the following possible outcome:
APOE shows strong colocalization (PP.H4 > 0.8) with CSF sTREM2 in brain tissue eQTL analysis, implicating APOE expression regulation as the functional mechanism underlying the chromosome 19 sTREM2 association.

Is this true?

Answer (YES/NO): NO